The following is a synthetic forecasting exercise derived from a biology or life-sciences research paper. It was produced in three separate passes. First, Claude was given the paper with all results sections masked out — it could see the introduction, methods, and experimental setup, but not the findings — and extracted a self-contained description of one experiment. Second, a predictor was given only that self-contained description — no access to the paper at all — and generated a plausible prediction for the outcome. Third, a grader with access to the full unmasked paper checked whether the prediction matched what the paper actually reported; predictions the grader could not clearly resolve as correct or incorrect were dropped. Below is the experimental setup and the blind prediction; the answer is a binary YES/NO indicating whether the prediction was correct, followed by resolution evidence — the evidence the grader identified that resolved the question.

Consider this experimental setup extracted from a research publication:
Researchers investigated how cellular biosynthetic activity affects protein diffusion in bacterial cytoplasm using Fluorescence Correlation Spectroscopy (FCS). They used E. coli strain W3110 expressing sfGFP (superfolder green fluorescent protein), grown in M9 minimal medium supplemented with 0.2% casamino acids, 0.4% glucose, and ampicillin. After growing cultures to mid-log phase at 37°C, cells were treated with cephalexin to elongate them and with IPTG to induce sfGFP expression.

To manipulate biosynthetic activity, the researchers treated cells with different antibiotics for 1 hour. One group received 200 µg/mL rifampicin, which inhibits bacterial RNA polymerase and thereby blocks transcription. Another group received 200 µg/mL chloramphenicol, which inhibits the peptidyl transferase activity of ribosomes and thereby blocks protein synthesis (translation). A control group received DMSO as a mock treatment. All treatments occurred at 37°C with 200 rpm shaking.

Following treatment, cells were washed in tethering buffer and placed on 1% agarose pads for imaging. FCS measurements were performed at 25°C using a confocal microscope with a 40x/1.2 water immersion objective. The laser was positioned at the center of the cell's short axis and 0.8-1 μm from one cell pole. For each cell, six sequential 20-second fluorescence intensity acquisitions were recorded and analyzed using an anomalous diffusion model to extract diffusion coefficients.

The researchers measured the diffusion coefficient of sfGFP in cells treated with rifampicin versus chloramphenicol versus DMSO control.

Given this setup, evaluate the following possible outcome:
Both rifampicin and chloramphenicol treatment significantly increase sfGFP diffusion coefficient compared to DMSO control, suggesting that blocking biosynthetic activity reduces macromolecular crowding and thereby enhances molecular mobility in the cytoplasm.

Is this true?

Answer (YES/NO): NO